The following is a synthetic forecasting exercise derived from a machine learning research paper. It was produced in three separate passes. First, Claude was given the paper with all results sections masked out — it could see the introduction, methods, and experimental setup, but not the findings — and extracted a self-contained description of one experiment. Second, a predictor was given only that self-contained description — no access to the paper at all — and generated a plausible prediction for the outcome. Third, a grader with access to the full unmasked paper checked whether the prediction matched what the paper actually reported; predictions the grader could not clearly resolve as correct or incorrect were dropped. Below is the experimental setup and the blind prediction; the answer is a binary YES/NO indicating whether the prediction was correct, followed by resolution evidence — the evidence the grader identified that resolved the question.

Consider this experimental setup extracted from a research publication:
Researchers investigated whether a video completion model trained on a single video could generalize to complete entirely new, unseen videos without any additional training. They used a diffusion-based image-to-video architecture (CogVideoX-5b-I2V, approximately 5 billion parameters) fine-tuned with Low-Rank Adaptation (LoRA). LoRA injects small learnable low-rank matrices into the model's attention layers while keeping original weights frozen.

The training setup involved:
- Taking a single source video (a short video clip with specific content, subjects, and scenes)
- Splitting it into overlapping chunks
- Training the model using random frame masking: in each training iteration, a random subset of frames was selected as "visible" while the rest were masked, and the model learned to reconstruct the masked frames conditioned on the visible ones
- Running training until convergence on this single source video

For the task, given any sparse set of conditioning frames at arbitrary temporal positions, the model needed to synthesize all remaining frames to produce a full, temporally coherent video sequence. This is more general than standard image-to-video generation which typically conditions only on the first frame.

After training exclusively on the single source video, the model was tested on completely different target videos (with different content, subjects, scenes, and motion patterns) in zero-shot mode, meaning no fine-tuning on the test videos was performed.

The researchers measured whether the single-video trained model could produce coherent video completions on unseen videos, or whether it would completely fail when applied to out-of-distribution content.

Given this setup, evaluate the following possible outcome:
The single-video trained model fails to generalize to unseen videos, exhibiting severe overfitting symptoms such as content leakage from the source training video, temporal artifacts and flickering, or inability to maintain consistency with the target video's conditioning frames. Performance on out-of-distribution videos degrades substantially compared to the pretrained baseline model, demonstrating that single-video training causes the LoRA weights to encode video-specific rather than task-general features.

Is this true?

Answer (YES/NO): NO